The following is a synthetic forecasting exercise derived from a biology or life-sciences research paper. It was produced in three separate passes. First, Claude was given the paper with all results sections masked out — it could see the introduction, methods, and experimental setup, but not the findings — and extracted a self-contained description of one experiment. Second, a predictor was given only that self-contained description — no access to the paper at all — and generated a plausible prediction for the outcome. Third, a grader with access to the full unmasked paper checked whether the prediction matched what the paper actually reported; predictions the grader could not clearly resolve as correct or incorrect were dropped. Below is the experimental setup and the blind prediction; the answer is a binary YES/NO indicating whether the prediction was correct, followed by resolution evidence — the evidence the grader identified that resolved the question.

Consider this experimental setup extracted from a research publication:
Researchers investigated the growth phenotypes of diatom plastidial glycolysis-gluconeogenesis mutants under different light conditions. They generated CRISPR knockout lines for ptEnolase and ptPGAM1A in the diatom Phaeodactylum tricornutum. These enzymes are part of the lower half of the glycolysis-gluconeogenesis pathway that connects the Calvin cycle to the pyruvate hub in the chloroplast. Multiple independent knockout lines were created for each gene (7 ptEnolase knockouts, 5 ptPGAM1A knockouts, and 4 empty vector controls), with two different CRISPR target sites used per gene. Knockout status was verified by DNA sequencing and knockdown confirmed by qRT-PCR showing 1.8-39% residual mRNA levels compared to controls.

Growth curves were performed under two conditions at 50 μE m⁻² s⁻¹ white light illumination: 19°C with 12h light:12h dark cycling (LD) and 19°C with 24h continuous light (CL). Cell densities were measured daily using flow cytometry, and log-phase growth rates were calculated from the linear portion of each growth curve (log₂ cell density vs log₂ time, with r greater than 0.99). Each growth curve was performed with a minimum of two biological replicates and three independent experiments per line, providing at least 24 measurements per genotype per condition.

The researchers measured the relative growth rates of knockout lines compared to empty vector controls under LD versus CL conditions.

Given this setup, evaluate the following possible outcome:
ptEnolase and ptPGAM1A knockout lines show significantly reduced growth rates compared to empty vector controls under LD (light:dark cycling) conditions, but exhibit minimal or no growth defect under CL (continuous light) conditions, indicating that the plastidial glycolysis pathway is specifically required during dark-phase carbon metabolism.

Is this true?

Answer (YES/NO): NO